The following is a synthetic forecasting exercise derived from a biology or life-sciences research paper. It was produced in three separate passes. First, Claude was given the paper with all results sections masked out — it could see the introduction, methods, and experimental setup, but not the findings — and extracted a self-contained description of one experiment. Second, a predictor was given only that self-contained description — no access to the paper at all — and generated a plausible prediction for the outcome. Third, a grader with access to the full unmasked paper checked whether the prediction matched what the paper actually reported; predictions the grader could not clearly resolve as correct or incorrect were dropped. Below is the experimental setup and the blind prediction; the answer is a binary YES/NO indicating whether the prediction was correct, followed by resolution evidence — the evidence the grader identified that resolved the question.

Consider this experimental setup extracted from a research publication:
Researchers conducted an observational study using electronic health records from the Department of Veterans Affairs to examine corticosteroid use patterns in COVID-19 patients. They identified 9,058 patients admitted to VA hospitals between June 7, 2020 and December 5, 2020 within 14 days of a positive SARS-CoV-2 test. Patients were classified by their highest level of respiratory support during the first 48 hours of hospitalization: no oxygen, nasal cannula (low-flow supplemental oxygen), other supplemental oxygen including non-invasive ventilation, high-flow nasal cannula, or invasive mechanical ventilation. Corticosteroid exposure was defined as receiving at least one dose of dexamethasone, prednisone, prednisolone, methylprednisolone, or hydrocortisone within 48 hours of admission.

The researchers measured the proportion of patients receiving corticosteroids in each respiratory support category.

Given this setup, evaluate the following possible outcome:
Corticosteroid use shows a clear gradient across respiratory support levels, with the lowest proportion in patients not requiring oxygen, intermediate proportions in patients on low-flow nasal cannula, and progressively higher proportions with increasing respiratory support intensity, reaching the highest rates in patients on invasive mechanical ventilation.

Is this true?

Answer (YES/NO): NO